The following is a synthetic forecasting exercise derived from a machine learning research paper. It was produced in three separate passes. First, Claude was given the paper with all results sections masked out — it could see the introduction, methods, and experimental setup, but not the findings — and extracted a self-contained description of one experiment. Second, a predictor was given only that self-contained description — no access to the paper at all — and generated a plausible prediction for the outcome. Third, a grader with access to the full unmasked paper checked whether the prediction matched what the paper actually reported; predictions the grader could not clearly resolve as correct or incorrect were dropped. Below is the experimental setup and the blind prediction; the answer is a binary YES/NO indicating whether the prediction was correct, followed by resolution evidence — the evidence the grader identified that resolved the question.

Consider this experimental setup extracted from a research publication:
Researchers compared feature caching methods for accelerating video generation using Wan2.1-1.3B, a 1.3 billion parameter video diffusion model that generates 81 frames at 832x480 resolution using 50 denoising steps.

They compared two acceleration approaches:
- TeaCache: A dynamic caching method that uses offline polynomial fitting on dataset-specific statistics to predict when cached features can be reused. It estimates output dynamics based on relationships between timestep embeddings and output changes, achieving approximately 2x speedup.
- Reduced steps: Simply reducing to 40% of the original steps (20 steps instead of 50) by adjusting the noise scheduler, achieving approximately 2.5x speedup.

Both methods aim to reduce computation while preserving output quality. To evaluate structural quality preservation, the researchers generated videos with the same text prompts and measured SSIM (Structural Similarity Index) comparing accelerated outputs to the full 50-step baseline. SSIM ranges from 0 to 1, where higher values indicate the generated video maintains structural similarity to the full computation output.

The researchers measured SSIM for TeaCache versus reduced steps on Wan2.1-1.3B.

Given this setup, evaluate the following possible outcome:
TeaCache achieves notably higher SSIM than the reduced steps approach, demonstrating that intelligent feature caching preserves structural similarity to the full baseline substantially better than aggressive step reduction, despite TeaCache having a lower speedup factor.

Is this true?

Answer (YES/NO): YES